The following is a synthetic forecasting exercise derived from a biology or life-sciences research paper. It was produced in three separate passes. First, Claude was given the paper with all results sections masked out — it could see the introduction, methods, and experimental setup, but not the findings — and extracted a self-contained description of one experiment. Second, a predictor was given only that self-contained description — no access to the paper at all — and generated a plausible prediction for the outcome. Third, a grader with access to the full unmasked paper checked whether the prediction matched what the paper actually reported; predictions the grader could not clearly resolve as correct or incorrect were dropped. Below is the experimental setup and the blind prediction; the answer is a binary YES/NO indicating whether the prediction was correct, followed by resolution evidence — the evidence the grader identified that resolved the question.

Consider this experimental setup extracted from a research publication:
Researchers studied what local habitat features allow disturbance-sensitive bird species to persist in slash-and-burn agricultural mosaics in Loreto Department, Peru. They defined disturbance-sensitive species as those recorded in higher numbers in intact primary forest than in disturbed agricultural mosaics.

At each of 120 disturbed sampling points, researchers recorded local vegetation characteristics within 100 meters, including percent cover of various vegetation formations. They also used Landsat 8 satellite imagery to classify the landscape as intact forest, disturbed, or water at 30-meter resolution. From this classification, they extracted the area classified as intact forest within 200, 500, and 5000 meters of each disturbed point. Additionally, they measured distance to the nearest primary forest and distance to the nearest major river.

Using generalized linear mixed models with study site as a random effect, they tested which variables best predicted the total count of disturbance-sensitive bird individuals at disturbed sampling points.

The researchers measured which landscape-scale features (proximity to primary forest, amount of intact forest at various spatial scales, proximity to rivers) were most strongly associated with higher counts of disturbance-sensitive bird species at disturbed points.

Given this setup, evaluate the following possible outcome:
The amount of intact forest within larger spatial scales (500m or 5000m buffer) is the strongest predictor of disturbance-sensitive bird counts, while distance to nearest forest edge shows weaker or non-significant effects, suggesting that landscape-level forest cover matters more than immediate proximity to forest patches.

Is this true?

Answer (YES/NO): NO